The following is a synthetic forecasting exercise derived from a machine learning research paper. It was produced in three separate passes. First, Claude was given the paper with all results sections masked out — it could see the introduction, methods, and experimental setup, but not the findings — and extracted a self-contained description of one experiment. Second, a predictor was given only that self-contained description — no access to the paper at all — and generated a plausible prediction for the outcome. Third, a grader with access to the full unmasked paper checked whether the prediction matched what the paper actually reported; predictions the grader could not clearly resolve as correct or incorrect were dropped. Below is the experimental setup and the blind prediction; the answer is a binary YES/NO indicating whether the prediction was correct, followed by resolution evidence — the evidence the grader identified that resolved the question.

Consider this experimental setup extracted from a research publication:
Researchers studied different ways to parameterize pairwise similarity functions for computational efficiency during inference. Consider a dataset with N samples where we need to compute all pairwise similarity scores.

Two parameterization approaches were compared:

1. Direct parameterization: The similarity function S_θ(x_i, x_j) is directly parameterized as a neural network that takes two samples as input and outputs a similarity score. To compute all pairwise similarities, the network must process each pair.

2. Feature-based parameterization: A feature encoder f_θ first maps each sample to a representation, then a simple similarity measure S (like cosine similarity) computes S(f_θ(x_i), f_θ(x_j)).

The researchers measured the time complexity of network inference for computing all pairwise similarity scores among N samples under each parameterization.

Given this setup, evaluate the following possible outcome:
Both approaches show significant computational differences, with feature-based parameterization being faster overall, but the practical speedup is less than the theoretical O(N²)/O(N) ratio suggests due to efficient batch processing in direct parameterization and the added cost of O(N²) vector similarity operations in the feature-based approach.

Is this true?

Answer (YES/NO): NO